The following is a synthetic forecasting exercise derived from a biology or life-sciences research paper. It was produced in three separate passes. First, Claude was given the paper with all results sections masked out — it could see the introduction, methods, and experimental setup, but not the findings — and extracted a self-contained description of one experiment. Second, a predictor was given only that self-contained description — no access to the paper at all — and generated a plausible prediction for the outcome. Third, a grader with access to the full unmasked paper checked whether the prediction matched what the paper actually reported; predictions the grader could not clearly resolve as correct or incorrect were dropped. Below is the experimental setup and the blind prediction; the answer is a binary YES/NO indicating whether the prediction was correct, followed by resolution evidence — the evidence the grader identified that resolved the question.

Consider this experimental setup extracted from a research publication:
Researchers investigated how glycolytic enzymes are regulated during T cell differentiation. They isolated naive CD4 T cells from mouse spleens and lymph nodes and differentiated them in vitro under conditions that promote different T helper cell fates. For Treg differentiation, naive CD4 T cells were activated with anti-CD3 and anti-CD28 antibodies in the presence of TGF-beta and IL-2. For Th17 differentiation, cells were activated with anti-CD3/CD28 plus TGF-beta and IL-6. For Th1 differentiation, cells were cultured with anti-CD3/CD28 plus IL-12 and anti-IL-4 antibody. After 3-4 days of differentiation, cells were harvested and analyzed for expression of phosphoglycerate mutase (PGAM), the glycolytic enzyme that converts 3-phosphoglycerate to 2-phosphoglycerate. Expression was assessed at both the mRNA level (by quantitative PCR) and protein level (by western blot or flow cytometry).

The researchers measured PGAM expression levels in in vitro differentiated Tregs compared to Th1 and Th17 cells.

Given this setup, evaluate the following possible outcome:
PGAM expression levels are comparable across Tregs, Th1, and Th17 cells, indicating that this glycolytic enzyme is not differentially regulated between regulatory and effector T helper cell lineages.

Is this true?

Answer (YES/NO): NO